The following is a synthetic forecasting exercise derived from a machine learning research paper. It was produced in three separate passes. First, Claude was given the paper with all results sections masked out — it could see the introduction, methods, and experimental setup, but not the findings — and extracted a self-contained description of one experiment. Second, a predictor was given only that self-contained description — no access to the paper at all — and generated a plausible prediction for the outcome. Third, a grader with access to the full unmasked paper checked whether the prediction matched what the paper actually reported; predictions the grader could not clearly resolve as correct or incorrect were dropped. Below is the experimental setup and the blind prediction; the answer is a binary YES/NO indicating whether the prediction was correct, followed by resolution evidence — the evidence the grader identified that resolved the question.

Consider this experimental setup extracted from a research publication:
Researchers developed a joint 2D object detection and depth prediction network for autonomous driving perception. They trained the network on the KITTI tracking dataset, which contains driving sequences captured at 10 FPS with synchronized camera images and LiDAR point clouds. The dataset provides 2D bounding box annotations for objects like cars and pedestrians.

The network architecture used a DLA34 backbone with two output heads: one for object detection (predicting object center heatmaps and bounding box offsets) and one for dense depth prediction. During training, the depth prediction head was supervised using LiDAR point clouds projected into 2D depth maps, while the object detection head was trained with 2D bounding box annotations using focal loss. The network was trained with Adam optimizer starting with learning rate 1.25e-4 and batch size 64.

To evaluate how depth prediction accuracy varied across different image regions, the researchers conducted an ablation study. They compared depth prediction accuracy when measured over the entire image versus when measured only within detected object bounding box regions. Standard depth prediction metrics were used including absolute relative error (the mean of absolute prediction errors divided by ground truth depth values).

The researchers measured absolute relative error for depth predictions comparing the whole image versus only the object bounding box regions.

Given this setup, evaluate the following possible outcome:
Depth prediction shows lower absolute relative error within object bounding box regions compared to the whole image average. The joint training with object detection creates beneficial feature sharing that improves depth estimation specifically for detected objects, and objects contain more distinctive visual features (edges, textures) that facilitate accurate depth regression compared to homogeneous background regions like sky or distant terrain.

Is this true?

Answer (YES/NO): NO